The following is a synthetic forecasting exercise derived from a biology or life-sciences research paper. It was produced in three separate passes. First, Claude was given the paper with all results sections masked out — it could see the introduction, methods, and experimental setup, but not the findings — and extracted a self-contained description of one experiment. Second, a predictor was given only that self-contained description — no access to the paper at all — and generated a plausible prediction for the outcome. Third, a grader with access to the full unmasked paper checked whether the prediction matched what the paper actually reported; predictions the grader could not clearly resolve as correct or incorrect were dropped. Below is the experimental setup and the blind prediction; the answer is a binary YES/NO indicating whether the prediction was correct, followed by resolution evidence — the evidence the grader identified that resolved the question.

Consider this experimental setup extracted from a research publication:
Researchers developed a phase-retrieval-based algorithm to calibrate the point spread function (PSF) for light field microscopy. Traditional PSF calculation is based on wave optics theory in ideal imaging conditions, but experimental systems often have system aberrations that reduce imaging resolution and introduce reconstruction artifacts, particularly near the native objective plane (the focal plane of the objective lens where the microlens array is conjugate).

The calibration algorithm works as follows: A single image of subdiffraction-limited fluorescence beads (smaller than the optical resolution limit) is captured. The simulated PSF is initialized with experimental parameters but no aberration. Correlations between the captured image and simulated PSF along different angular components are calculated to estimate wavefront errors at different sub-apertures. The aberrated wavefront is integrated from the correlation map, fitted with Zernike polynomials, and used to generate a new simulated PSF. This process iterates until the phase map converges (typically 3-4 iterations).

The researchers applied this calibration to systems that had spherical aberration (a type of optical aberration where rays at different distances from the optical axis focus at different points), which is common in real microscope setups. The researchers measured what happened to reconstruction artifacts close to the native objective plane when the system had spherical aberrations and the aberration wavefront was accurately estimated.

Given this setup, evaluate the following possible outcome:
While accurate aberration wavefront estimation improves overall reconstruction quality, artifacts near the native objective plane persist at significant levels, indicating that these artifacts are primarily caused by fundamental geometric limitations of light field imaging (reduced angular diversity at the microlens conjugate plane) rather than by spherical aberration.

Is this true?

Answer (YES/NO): NO